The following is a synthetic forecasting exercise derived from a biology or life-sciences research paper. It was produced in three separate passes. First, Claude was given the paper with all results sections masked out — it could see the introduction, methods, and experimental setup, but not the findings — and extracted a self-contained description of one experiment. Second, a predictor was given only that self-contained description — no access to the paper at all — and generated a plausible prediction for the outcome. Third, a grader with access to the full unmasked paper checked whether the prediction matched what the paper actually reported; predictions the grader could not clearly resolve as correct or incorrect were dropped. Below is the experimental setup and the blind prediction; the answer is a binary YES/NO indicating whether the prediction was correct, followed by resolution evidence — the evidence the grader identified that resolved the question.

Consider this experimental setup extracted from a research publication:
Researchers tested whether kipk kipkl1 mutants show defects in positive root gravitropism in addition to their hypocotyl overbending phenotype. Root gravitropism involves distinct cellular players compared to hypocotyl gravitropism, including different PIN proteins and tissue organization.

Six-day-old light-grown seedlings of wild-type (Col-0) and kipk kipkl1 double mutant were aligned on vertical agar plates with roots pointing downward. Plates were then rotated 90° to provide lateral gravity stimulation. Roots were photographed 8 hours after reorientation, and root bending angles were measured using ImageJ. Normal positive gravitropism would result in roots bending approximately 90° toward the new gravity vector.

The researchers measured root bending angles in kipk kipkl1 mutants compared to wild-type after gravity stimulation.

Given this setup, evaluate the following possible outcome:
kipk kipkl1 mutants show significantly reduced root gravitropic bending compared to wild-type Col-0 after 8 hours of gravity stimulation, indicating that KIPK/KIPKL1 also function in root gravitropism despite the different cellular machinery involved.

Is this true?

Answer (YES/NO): NO